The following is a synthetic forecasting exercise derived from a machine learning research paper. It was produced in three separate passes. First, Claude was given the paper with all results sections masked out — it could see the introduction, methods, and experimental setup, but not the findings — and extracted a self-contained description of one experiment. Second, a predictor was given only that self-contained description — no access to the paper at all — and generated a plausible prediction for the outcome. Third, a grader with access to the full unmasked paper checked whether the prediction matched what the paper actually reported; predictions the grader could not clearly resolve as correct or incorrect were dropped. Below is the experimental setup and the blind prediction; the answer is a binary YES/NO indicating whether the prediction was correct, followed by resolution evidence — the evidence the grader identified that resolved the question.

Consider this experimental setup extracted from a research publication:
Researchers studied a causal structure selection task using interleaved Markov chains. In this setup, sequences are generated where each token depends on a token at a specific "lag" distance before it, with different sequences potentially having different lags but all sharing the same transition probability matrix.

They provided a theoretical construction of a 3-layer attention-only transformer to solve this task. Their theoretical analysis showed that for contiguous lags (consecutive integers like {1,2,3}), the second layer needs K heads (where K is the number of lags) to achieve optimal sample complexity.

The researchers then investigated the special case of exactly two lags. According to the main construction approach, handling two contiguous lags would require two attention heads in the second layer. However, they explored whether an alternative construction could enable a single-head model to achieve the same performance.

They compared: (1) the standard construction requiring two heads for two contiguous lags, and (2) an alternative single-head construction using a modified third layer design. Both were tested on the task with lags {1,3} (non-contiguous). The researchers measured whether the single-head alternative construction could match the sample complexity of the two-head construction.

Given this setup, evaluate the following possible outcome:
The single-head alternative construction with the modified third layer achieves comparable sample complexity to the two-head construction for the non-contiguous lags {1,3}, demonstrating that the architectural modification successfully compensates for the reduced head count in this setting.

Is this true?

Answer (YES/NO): YES